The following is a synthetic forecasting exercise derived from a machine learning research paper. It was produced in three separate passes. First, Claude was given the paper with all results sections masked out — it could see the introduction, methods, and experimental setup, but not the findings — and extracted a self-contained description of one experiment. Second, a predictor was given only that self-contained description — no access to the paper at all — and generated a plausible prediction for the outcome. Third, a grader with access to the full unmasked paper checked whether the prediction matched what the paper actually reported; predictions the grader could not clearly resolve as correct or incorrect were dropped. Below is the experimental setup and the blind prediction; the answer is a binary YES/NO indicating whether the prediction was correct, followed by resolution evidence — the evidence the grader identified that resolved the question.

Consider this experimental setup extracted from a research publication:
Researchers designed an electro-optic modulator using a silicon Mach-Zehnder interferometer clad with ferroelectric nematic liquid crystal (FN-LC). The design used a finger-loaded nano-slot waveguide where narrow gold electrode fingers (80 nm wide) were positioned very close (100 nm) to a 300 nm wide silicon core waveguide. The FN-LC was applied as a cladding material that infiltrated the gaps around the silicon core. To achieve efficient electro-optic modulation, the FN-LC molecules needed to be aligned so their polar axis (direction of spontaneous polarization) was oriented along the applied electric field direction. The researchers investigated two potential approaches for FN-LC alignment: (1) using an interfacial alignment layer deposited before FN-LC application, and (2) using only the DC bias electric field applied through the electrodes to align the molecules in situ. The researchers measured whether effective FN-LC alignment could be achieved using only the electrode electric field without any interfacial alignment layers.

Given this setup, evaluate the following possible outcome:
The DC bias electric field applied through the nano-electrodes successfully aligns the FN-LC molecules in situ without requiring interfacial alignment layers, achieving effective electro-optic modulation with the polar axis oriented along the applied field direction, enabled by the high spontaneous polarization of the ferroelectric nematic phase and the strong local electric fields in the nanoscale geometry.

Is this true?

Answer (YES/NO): YES